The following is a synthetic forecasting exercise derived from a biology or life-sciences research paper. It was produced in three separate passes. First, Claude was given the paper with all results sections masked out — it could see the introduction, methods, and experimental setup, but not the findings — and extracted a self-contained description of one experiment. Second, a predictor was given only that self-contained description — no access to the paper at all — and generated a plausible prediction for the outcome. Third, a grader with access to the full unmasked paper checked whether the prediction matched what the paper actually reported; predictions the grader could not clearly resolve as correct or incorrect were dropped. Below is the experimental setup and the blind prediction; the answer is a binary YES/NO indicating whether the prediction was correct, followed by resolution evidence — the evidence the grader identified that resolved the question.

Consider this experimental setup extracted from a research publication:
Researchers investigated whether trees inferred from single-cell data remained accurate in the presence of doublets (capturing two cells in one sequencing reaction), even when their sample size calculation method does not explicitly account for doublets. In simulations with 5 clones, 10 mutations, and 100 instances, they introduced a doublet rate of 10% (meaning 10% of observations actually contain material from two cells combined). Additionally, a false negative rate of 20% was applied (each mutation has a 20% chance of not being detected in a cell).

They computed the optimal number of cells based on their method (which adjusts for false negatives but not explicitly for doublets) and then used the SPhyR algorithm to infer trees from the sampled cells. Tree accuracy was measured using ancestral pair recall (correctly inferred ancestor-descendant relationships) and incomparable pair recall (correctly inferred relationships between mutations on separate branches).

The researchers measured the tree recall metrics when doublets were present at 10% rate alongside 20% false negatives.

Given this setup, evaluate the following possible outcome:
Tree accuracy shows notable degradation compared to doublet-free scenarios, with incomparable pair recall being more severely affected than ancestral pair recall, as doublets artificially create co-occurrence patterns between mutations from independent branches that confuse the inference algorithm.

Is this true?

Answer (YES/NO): NO